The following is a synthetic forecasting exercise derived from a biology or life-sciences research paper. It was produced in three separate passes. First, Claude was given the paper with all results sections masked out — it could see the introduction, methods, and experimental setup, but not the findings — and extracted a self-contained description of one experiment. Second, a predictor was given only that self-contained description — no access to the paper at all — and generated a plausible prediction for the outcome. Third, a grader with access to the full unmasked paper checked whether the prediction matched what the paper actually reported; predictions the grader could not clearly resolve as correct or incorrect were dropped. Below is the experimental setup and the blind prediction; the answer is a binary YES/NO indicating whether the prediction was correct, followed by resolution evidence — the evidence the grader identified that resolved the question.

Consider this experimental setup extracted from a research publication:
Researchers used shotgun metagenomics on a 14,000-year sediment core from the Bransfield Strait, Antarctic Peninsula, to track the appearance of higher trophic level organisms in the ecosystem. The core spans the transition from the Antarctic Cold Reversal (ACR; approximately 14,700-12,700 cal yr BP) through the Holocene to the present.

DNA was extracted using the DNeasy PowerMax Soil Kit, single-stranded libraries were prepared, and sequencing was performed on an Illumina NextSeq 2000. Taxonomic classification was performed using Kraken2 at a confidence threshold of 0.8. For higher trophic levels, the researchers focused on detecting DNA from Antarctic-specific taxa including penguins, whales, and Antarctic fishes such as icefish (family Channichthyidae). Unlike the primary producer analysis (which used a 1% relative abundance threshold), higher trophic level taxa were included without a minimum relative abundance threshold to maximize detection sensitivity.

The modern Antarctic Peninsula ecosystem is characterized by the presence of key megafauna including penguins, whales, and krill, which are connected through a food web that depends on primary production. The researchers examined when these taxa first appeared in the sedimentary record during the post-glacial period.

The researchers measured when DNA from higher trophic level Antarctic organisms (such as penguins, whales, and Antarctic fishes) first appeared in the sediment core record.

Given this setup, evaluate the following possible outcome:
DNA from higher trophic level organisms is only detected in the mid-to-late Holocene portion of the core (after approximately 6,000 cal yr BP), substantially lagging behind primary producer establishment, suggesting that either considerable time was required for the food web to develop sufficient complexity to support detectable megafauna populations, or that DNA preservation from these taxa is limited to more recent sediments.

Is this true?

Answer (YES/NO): NO